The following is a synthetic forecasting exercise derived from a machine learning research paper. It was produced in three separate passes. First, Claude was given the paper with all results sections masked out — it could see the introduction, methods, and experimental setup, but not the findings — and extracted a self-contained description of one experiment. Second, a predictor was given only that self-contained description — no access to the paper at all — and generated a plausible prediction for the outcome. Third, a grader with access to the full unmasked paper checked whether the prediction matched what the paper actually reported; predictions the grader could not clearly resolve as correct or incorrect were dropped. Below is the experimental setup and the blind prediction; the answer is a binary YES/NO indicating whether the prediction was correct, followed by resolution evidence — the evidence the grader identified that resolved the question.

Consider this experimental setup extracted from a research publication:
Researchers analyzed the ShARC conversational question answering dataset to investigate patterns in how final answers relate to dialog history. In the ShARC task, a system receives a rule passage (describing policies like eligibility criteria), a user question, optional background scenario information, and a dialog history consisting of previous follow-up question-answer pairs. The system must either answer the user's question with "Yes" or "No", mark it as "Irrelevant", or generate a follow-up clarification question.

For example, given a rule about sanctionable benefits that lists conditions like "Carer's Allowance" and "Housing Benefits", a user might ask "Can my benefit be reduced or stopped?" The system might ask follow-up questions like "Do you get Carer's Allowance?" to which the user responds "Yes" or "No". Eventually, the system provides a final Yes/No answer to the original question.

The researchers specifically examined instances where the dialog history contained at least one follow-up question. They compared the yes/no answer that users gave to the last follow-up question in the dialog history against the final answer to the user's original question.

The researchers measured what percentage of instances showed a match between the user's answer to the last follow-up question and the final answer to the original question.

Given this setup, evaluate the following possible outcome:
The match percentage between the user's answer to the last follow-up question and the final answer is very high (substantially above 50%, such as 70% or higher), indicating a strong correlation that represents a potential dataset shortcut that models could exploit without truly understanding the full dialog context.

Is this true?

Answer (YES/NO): YES